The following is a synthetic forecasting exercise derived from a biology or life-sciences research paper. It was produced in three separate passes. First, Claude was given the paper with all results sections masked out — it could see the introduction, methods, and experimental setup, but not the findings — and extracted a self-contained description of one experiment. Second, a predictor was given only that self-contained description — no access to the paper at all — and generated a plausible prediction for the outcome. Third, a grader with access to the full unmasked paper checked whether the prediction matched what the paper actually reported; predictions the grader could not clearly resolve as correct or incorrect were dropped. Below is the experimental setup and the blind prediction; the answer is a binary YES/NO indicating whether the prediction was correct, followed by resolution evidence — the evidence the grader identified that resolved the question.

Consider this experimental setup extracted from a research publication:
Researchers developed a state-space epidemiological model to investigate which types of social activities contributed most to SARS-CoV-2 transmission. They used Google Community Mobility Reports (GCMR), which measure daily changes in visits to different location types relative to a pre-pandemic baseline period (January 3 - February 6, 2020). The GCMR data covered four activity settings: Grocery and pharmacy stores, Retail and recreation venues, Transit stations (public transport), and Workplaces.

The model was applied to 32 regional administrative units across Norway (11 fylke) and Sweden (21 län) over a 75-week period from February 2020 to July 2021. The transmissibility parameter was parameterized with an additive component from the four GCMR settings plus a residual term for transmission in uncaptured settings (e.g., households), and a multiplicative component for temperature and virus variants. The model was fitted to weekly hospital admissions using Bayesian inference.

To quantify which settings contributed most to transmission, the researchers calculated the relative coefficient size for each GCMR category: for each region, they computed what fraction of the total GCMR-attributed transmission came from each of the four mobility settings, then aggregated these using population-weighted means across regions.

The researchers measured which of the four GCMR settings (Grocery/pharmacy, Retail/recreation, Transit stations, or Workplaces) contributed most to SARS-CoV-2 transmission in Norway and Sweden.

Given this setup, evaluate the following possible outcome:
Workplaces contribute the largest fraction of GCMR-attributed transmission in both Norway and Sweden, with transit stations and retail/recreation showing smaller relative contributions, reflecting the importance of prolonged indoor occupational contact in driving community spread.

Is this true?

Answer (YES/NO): NO